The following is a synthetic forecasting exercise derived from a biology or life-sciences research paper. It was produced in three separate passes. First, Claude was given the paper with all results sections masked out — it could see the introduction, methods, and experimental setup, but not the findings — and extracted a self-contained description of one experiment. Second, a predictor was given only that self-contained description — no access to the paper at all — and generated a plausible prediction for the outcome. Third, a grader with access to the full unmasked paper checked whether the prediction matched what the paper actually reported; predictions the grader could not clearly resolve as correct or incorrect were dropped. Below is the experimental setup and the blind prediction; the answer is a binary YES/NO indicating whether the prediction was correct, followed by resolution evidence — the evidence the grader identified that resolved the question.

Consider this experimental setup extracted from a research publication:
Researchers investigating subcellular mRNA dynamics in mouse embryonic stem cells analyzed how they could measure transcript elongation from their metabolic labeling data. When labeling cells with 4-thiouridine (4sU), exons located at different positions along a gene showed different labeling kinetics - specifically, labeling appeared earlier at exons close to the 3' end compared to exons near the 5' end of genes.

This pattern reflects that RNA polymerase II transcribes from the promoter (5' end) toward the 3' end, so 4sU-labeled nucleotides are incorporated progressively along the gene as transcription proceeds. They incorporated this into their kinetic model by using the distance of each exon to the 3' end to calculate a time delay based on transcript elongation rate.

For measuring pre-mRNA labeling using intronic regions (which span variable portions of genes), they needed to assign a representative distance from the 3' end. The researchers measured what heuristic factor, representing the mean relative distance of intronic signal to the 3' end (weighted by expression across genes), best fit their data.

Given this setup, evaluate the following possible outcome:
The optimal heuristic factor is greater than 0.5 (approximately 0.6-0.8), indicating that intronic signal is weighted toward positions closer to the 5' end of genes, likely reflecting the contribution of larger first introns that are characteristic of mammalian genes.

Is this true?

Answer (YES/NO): NO